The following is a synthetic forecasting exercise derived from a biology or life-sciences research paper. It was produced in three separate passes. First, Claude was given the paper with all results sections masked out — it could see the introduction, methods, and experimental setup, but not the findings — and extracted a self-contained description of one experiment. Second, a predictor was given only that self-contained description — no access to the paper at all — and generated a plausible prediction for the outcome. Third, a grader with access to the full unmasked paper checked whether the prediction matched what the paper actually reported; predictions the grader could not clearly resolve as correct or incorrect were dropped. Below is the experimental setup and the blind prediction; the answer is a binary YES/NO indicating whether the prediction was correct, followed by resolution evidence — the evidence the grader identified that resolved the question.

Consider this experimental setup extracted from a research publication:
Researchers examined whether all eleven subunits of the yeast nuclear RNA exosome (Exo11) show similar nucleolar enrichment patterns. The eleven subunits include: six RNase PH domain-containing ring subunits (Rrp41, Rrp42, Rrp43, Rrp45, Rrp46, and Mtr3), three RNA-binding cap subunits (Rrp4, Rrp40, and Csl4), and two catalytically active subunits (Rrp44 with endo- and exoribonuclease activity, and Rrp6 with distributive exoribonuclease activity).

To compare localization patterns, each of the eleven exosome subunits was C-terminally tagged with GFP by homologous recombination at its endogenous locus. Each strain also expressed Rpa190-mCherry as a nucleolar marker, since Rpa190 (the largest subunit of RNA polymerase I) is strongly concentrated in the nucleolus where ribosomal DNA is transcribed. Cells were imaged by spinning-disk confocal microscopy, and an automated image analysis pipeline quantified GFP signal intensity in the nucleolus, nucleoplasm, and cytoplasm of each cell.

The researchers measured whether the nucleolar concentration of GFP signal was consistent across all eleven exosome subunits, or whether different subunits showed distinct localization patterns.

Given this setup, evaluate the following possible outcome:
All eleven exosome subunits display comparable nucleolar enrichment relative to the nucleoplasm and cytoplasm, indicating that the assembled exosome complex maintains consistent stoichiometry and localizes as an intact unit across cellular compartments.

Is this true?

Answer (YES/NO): YES